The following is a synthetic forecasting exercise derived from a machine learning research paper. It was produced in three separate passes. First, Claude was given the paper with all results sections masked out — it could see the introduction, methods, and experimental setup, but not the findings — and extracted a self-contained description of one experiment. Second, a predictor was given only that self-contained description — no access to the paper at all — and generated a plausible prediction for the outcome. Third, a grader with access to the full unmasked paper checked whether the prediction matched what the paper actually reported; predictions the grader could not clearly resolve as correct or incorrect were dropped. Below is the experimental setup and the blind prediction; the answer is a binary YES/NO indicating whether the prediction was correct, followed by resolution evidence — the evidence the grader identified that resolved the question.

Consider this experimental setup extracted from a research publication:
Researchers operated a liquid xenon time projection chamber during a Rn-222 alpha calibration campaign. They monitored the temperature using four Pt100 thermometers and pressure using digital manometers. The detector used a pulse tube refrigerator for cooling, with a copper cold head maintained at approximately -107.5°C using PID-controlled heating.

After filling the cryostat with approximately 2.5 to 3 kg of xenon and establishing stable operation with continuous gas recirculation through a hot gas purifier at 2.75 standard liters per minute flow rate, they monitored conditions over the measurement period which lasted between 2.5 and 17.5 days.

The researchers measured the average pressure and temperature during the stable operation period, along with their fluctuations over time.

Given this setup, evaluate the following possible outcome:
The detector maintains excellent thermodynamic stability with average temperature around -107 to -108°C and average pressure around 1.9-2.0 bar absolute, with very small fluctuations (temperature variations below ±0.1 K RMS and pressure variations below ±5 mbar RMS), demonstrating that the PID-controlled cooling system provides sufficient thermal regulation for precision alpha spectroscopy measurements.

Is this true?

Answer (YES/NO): NO